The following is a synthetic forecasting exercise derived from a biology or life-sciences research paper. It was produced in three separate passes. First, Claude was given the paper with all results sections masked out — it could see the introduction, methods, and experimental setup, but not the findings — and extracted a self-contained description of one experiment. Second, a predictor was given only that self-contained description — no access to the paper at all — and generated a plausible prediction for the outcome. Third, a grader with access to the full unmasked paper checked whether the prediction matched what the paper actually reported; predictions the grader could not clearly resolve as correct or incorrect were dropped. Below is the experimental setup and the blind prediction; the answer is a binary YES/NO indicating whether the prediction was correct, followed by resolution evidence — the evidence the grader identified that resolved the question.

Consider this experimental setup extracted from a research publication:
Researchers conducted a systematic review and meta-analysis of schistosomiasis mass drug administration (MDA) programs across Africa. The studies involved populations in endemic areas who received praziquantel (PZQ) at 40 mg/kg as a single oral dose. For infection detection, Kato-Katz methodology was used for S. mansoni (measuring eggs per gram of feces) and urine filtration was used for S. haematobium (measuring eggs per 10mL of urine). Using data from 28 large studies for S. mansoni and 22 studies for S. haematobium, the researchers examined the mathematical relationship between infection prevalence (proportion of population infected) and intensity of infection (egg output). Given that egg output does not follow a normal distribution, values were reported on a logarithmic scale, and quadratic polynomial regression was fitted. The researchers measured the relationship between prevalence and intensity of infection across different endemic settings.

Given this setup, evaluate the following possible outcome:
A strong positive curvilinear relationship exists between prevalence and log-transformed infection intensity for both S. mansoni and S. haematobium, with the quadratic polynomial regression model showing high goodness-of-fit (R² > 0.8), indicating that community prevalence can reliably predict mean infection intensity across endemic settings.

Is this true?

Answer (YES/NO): NO